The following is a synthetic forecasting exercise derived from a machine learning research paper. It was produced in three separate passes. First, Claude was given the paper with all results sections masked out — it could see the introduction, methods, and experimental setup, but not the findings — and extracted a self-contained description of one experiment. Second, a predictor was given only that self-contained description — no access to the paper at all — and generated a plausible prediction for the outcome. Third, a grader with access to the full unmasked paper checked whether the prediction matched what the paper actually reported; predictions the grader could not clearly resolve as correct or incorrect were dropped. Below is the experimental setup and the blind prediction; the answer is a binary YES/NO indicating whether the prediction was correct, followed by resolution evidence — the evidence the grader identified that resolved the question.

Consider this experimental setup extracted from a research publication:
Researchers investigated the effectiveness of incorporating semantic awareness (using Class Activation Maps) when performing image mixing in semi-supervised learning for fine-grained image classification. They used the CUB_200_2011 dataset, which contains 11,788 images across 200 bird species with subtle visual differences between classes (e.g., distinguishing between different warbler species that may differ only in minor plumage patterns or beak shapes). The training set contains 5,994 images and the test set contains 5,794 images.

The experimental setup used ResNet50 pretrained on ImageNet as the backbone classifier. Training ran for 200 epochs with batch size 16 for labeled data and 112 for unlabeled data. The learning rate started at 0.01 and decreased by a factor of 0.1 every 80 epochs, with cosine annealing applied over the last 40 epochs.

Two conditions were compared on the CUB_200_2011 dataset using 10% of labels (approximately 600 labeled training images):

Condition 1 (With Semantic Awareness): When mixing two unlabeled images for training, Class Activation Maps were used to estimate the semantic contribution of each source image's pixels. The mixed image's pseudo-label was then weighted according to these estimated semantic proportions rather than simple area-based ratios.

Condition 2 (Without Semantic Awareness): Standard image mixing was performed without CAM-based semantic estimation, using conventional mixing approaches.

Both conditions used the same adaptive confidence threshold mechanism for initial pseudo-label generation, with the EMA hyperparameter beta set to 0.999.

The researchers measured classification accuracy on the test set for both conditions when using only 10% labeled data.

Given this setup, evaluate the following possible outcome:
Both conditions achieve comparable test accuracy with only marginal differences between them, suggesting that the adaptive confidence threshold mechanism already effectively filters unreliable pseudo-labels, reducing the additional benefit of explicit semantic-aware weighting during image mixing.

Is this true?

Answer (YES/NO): NO